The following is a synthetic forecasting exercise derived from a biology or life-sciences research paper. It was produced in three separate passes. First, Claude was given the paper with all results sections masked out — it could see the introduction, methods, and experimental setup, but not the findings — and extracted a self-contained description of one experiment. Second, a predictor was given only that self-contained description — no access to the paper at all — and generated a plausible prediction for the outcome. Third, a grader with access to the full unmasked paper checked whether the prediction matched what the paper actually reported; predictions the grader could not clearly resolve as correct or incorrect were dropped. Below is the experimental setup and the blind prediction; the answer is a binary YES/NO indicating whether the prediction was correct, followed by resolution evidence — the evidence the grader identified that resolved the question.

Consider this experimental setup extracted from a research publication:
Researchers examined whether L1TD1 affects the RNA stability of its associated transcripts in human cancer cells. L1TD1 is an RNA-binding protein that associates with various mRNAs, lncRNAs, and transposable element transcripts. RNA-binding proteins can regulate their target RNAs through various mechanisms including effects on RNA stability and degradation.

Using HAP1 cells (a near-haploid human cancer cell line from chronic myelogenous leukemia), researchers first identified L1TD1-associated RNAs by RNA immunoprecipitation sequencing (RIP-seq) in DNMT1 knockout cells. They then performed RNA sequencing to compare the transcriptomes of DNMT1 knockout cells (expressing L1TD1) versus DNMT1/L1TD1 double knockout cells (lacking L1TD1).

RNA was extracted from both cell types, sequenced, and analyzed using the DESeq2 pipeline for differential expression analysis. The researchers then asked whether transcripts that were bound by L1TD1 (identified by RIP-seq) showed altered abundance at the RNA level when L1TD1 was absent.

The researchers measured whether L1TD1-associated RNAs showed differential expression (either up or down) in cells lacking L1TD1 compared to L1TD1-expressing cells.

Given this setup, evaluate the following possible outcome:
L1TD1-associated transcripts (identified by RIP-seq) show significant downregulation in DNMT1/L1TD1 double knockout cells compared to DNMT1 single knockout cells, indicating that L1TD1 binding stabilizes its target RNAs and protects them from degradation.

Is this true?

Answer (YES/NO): NO